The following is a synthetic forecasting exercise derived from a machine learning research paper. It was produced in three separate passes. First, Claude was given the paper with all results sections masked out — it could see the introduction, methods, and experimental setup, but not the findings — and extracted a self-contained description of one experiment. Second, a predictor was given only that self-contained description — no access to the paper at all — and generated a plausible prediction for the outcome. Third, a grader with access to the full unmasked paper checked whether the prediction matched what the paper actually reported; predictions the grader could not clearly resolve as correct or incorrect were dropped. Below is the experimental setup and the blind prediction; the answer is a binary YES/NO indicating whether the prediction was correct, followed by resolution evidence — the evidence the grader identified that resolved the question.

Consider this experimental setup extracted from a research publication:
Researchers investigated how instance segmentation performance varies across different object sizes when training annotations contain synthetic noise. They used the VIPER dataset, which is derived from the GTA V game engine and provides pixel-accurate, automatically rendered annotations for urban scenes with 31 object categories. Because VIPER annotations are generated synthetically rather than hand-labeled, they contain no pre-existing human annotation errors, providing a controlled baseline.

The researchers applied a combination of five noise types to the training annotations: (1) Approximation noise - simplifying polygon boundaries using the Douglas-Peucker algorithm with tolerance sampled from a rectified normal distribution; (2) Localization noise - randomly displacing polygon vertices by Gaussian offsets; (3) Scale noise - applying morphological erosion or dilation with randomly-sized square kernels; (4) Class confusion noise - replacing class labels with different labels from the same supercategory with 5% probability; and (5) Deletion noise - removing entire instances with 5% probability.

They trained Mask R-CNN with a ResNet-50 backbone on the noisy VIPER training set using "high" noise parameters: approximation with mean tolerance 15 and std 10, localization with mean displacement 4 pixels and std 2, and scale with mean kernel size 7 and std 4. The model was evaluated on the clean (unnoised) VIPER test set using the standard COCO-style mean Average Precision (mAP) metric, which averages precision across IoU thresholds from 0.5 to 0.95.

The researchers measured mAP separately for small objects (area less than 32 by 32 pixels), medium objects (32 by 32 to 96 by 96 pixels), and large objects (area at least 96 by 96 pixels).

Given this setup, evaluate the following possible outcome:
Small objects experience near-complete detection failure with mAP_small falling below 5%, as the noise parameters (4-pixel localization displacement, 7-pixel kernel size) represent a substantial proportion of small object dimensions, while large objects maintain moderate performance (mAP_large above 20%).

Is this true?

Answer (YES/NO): YES